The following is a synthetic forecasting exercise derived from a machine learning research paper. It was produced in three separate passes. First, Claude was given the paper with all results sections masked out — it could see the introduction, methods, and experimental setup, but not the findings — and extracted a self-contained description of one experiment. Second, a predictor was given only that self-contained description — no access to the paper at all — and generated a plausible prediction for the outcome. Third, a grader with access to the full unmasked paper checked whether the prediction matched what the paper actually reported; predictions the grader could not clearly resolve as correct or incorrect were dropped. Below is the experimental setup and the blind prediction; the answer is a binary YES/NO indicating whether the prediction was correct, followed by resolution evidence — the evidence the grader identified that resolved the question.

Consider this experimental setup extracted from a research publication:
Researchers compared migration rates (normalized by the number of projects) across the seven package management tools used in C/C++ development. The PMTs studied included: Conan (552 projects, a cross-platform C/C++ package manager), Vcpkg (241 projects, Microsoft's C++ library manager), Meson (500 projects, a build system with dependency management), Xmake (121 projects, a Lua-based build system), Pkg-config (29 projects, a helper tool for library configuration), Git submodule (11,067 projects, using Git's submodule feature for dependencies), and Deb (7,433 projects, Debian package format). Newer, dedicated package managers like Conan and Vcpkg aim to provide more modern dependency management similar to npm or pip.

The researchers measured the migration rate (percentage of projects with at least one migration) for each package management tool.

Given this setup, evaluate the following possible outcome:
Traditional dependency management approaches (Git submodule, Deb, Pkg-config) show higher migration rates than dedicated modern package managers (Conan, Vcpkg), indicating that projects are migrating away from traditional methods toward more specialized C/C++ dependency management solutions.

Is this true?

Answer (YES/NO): NO